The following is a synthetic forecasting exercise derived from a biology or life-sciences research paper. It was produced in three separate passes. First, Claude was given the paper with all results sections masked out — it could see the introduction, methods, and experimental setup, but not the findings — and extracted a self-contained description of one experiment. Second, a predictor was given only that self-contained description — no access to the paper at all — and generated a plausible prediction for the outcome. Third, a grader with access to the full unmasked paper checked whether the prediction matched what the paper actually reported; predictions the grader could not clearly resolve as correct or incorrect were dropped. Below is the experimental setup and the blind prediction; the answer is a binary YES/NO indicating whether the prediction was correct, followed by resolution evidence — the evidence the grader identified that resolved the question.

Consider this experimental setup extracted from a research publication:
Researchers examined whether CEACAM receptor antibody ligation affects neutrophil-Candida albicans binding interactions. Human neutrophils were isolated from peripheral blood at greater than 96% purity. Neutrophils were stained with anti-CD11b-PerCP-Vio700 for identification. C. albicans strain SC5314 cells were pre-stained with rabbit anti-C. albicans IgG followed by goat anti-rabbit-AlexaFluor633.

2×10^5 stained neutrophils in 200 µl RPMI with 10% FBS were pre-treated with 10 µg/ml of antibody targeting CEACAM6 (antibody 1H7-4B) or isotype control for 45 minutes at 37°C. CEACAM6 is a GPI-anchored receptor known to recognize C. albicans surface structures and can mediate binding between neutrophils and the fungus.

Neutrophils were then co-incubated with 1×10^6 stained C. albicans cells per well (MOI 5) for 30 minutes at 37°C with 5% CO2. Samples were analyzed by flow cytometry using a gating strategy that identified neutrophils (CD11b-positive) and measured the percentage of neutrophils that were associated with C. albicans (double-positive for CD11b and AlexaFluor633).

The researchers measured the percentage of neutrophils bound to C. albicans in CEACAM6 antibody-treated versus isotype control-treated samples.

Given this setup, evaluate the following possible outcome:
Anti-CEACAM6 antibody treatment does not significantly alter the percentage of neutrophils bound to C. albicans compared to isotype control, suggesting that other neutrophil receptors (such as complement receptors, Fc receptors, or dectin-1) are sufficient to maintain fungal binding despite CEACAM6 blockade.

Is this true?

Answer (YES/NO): YES